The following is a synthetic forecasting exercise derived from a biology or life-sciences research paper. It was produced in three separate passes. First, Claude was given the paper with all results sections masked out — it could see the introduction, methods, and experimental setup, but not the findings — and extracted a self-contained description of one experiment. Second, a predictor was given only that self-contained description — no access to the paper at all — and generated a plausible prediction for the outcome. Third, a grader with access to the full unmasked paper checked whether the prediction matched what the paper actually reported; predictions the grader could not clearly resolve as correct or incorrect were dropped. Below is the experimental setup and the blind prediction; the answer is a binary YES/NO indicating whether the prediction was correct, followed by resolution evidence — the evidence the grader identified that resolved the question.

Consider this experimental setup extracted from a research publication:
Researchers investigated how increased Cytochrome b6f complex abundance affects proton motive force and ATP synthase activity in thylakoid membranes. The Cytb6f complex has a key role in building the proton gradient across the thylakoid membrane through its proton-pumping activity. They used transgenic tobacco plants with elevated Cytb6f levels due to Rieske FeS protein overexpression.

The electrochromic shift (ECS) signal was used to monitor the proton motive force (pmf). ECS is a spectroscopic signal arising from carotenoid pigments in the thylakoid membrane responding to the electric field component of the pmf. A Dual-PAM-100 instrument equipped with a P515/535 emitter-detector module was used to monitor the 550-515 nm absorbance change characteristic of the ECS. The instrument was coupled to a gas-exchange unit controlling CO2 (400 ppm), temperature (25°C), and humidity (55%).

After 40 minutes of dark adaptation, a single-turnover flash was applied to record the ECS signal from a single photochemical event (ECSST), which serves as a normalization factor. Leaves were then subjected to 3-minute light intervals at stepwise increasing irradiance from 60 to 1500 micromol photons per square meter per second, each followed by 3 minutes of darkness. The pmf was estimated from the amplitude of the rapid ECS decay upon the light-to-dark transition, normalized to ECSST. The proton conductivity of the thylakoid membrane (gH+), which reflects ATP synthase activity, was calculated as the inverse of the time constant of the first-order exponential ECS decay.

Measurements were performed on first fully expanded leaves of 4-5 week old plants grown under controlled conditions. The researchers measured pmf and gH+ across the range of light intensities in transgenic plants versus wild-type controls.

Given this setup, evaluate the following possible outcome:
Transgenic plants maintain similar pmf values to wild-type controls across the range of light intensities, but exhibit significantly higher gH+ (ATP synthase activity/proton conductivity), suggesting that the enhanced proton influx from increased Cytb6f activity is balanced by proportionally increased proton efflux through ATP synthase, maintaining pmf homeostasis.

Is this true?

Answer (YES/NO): NO